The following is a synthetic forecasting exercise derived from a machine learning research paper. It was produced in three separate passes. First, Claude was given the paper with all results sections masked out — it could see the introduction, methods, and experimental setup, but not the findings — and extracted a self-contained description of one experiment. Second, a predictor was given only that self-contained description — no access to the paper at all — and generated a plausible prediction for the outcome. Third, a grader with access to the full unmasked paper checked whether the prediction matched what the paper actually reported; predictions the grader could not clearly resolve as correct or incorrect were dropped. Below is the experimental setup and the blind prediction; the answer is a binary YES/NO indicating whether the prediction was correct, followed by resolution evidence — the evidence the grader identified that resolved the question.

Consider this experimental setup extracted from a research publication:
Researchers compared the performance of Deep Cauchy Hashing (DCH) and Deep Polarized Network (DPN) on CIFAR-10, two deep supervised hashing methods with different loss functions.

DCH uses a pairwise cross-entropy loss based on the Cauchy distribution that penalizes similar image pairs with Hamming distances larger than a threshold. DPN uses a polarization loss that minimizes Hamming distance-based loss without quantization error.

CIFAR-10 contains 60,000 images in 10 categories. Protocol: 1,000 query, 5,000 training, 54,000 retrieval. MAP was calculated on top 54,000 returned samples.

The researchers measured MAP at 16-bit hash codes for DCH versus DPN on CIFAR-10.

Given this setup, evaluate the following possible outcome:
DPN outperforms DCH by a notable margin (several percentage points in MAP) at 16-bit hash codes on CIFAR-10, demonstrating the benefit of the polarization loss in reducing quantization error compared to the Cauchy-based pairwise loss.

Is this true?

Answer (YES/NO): YES